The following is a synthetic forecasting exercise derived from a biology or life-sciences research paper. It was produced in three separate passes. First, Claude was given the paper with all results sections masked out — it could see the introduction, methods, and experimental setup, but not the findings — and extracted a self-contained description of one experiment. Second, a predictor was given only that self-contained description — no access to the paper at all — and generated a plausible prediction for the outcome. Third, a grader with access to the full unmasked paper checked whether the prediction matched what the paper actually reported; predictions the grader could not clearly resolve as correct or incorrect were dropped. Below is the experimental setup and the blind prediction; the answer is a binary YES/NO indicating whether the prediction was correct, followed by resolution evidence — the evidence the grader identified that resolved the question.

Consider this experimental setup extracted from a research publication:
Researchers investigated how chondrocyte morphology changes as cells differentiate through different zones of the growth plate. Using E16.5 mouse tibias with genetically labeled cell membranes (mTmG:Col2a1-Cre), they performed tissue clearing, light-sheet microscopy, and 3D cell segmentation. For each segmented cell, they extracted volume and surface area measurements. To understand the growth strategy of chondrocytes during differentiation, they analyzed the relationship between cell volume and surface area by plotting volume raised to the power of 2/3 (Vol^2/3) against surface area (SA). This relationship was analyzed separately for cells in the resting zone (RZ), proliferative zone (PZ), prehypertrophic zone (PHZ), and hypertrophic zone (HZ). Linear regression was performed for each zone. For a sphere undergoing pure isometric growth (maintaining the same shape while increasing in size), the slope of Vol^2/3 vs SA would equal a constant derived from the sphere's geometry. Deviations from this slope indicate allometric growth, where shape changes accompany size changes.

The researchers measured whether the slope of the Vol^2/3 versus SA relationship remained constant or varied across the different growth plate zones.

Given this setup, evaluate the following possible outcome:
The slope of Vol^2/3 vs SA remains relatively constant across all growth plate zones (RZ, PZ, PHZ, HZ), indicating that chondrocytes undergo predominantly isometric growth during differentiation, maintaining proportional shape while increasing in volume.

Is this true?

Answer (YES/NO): NO